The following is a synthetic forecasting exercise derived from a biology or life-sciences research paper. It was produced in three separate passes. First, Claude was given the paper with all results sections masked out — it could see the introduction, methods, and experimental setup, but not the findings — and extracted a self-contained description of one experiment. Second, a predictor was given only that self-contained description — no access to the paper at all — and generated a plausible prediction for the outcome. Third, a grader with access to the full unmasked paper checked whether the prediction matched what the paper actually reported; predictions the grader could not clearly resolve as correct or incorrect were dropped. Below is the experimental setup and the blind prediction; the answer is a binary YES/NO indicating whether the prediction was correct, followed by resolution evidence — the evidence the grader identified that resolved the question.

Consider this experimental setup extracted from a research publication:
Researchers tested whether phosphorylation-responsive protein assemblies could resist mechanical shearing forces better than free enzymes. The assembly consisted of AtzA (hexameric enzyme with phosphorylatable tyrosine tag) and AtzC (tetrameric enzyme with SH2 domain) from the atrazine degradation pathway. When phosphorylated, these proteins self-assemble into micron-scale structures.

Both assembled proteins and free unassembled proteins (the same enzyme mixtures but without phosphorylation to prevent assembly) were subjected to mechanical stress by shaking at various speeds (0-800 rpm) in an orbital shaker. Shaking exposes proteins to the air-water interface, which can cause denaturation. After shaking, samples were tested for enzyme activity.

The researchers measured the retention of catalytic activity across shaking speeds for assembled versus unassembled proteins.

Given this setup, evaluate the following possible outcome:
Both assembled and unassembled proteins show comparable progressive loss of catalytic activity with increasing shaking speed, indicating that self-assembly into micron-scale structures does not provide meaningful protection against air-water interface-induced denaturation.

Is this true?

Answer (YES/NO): NO